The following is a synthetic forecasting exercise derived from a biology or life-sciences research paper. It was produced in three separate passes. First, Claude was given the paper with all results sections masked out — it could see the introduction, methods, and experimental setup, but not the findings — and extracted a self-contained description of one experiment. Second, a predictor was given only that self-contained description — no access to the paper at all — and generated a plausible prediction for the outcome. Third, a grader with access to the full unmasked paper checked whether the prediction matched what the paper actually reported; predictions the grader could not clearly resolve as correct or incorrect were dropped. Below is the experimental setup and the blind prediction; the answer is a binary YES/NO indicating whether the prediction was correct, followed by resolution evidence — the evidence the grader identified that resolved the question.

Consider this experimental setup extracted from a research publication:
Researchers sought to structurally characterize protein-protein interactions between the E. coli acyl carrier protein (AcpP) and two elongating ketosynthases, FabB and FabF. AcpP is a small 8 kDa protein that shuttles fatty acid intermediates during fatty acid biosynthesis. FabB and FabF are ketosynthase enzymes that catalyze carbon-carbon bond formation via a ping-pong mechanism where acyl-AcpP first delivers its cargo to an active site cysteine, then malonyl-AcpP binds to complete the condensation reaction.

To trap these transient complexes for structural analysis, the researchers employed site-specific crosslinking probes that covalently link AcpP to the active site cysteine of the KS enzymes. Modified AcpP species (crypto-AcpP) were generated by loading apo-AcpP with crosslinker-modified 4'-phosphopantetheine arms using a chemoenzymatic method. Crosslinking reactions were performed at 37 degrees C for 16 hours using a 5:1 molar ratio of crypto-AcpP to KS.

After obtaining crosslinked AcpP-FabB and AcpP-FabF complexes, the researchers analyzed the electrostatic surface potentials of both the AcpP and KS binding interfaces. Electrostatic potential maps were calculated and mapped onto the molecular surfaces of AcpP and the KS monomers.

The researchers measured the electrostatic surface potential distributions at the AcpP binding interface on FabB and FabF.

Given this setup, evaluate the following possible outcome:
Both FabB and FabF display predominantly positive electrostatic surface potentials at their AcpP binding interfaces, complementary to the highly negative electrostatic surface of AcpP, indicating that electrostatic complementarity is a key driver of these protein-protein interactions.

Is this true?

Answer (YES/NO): YES